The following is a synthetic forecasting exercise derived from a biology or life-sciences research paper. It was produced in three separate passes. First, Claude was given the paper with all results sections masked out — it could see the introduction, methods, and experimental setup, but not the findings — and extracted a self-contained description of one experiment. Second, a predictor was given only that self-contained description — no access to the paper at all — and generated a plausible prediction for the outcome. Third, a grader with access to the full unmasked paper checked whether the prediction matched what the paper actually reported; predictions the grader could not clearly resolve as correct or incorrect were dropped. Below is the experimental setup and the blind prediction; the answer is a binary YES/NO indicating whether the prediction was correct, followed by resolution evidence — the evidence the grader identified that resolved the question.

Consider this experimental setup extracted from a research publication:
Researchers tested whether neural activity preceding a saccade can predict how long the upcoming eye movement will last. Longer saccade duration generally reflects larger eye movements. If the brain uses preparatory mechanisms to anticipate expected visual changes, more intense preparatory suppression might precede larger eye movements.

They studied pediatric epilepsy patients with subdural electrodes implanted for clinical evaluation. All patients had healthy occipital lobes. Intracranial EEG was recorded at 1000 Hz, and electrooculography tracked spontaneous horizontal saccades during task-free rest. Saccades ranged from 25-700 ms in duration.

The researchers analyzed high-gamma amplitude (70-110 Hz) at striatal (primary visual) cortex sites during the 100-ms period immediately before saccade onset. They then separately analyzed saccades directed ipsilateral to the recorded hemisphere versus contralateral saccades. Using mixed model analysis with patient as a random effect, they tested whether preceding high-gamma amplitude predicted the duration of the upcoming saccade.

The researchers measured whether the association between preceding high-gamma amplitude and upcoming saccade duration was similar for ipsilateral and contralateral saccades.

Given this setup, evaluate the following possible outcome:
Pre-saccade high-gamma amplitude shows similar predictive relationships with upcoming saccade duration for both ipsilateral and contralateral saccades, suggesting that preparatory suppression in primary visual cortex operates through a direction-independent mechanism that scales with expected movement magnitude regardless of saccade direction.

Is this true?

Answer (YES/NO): NO